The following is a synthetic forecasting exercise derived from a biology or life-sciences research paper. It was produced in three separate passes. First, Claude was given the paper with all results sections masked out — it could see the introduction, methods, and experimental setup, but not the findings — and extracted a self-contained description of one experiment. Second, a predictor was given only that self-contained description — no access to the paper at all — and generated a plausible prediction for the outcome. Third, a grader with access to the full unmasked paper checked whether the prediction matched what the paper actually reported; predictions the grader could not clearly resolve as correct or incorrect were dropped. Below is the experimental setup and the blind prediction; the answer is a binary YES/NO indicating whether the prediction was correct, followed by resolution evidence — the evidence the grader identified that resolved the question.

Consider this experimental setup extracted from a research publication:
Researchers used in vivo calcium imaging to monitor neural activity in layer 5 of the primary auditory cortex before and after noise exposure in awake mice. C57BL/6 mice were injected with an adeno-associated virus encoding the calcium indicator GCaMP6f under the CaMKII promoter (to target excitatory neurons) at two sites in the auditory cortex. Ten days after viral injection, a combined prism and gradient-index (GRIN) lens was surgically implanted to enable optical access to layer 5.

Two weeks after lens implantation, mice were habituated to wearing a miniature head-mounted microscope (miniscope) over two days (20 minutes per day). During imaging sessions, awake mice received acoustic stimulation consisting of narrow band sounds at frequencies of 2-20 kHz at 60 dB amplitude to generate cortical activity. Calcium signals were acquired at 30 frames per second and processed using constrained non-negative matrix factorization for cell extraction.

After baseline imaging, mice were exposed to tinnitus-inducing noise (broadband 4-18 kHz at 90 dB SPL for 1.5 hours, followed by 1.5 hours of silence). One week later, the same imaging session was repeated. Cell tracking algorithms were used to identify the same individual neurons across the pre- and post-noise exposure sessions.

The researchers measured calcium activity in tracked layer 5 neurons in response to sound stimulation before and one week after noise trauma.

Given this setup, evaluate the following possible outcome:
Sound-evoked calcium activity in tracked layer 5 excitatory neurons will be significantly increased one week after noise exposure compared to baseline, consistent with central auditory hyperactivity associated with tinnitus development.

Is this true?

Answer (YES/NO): NO